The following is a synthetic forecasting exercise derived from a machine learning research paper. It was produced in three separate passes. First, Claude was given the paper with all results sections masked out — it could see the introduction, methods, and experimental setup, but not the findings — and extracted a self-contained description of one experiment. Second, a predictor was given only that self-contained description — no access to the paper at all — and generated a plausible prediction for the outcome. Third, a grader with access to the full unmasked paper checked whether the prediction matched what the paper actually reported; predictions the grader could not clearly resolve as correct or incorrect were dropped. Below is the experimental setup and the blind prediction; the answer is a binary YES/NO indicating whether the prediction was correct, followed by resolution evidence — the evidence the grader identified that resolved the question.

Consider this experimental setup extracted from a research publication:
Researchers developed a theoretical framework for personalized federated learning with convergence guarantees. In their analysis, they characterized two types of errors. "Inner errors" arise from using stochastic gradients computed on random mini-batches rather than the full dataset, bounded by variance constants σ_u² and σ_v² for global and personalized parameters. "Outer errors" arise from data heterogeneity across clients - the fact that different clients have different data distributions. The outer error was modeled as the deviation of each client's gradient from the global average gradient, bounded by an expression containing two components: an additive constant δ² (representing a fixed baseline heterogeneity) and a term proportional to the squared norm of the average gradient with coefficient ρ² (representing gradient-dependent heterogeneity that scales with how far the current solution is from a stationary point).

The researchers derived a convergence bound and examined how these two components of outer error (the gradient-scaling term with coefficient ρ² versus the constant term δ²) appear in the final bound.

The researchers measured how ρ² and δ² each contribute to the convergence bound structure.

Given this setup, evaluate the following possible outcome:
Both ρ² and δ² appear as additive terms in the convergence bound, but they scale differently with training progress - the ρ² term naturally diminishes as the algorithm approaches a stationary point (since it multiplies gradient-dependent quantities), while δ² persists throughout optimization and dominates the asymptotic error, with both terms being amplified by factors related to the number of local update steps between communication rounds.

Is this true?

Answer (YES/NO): NO